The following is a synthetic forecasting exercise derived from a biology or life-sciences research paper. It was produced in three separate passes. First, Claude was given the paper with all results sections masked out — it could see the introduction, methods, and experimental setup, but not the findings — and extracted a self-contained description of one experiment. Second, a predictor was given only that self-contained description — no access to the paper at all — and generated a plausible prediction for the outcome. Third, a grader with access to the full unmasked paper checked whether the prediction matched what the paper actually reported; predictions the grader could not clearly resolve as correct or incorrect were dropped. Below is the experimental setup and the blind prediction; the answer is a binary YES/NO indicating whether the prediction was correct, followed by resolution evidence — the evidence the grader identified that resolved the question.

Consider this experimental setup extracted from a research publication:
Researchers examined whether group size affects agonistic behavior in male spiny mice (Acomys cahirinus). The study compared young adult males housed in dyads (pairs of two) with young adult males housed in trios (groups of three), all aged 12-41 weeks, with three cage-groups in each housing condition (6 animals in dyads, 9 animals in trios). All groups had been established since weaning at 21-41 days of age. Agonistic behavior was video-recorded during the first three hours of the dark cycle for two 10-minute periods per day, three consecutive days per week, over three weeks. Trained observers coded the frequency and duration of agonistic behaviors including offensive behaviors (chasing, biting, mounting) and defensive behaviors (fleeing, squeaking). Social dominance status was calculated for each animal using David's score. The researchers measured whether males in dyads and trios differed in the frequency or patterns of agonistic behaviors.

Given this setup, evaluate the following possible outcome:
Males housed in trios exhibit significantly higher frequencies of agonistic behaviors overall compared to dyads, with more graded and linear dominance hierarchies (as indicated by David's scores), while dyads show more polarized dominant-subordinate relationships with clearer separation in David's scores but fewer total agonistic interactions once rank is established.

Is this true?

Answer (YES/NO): NO